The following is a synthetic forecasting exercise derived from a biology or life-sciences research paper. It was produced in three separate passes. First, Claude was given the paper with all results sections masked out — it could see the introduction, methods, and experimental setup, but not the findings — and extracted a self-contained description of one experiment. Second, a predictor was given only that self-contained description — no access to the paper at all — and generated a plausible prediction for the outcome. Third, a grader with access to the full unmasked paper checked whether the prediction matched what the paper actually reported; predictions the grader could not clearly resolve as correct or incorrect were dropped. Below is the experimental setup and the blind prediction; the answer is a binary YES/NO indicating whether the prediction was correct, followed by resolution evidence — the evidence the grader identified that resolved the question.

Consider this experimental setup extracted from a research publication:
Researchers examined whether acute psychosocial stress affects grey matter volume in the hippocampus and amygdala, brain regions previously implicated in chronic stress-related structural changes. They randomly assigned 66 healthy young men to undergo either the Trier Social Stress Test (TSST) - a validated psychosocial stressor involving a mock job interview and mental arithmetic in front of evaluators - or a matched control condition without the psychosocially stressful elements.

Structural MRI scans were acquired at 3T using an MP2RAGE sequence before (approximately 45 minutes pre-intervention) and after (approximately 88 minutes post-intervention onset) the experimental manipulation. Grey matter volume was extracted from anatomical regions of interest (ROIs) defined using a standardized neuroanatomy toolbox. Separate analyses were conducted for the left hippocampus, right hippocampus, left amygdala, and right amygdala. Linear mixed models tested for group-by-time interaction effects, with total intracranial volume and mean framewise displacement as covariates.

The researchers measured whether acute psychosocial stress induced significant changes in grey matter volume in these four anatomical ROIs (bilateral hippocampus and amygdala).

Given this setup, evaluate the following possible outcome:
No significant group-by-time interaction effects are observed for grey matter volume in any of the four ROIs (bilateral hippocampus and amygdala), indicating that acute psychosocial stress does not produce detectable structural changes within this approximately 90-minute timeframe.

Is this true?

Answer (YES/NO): YES